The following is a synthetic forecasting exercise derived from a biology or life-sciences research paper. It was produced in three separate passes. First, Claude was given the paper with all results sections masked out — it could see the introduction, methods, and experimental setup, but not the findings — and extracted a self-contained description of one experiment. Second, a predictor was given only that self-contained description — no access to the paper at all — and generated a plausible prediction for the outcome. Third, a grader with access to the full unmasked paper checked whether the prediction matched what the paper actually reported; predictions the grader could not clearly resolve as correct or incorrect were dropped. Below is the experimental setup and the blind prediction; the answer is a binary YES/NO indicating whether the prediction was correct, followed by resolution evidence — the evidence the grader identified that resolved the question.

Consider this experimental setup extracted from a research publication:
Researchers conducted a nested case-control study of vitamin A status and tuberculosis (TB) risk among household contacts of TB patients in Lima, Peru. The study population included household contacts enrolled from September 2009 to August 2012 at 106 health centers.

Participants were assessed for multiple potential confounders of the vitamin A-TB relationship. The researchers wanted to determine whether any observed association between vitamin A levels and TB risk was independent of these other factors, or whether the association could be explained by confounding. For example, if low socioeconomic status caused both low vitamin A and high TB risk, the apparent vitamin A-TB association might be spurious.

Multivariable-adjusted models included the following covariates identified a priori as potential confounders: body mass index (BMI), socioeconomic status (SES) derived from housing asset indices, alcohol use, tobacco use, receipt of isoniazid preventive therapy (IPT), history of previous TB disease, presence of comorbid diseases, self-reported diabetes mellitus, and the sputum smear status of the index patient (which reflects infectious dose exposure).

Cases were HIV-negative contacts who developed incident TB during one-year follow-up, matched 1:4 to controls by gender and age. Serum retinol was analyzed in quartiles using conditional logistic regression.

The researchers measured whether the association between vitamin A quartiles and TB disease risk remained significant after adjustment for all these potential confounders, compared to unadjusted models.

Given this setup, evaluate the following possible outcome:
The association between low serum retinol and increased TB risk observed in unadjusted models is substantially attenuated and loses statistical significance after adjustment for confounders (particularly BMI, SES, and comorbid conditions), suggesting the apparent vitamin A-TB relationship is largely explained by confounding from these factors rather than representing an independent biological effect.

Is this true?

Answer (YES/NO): NO